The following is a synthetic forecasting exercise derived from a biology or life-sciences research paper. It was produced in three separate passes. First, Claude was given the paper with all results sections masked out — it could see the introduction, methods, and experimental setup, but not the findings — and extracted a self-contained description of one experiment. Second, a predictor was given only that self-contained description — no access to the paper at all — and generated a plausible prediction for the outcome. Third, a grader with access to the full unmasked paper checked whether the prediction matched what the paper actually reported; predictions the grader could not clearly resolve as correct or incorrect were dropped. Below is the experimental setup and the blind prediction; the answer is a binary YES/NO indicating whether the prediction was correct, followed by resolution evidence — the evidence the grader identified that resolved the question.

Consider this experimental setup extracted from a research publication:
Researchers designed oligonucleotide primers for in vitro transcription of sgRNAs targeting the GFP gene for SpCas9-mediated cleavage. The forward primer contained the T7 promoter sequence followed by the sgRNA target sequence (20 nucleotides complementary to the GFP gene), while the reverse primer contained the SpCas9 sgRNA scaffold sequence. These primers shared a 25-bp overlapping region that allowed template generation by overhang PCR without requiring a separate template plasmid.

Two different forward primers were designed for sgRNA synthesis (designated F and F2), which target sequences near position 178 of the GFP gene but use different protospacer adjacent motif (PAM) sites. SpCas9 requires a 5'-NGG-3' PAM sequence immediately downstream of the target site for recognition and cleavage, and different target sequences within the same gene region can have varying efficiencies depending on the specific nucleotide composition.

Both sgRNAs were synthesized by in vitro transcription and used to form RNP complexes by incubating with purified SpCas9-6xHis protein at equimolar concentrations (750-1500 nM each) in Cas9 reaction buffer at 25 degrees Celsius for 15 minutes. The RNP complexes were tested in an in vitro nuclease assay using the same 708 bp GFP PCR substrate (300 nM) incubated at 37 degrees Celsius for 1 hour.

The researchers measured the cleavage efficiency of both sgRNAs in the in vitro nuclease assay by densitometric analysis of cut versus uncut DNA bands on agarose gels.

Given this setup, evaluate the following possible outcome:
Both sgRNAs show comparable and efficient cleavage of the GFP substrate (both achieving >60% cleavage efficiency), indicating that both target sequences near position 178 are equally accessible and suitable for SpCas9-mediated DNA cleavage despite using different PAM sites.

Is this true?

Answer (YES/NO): YES